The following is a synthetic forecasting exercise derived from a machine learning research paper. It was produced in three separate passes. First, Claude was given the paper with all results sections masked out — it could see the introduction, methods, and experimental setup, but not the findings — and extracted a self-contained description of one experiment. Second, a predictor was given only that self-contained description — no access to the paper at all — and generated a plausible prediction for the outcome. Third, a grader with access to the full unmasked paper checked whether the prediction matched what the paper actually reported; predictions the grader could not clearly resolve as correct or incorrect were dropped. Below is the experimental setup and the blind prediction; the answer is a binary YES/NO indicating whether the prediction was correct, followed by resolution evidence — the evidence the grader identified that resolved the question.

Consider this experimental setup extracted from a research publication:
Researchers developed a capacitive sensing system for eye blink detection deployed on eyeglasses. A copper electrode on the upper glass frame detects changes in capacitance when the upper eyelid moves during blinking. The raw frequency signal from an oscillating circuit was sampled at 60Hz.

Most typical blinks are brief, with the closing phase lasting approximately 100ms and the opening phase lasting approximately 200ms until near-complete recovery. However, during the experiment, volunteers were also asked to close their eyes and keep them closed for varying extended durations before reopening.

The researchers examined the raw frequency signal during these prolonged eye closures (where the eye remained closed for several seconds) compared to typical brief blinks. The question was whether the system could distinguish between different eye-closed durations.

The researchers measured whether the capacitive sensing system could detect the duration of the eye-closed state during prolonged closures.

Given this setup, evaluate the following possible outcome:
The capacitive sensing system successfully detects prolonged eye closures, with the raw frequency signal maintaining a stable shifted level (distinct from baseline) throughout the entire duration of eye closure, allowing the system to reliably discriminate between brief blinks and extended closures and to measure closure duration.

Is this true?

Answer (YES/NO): YES